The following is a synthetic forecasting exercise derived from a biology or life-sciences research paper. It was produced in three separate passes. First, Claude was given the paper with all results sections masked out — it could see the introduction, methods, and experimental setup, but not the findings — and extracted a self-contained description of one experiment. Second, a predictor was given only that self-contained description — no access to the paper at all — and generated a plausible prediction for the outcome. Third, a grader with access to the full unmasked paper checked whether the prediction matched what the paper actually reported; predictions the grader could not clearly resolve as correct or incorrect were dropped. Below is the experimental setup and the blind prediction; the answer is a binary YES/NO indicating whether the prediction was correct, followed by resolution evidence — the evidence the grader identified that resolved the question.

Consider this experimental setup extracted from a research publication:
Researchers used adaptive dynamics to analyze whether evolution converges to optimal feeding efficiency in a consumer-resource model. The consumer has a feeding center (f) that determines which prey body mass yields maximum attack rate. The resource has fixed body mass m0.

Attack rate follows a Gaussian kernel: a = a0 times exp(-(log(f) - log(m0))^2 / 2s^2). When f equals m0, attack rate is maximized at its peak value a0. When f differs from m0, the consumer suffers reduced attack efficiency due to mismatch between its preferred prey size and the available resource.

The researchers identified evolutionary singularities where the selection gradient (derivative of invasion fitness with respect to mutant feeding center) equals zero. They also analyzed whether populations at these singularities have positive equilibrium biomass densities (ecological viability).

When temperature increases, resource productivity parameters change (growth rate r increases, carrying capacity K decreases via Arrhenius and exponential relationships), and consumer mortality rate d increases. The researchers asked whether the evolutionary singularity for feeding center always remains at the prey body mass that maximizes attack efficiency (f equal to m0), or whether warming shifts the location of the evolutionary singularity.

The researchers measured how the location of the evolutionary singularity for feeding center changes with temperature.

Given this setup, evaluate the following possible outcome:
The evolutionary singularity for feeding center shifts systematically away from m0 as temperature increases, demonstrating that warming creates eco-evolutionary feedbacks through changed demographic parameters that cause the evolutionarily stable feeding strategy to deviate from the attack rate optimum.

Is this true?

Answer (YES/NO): NO